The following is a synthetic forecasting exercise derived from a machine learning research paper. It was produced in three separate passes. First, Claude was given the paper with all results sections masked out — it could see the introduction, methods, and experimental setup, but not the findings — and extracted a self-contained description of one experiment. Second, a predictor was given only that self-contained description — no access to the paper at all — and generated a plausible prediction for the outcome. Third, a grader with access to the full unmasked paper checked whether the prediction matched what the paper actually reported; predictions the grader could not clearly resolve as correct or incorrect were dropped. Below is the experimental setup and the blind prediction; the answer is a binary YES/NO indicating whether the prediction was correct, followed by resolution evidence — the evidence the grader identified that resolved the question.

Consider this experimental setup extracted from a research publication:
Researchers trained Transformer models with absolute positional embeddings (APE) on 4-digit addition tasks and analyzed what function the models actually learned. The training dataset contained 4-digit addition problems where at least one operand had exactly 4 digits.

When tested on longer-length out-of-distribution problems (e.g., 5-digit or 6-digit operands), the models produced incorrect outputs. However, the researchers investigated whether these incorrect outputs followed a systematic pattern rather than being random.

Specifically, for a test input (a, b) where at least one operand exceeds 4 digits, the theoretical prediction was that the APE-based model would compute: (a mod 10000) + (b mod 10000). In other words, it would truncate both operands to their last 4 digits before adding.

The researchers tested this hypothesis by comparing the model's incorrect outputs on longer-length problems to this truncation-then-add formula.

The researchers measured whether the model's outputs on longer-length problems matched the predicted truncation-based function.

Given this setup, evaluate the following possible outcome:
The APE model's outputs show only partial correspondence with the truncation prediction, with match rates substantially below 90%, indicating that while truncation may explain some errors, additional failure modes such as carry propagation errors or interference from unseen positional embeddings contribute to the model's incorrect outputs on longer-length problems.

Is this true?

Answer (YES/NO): NO